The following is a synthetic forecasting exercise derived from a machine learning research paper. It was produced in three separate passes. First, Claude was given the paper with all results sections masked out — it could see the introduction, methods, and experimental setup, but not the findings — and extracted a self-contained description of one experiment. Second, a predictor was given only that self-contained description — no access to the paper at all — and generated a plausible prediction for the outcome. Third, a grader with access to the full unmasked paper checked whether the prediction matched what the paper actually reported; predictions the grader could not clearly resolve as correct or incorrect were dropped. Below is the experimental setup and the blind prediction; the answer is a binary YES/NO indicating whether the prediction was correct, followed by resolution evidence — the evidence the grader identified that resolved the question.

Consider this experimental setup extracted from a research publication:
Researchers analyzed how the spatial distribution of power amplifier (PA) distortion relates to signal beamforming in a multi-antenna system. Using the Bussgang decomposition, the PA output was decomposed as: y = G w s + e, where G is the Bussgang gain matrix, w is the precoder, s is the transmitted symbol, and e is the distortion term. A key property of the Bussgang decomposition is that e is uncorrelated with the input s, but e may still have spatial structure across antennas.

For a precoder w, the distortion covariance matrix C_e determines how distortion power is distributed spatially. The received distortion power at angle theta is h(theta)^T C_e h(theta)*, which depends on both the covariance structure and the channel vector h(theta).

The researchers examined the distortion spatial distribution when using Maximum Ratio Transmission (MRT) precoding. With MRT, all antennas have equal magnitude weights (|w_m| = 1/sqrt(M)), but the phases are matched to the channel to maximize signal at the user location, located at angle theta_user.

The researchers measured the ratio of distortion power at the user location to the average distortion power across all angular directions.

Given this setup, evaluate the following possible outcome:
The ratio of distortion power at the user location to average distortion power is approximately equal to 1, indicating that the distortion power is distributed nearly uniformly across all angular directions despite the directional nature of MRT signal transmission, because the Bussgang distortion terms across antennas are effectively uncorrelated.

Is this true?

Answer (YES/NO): NO